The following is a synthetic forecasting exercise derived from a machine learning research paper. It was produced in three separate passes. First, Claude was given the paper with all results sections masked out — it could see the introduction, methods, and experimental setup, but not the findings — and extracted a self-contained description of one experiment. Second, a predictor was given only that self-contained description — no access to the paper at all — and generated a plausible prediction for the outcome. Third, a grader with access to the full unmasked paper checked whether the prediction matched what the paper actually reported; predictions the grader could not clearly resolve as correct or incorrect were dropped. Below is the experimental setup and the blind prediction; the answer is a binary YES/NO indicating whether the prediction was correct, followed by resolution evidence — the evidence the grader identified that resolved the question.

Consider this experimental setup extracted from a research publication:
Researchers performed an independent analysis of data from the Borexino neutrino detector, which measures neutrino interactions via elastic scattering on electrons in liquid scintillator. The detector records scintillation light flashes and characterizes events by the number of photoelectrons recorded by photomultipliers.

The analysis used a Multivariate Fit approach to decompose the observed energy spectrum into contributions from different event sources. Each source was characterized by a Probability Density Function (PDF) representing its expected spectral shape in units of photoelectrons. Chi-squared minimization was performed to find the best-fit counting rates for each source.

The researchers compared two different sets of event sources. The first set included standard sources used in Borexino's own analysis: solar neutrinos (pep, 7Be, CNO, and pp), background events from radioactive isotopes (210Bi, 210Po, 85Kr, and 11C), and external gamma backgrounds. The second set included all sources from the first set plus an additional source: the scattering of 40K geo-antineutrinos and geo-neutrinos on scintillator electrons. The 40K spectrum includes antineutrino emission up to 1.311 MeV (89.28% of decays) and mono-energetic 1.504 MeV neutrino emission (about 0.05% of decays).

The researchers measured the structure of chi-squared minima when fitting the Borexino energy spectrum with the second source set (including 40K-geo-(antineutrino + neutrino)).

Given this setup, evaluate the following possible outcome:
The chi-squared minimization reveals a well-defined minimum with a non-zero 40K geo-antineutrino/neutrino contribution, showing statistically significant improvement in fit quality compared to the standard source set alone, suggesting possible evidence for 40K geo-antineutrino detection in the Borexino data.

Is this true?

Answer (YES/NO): NO